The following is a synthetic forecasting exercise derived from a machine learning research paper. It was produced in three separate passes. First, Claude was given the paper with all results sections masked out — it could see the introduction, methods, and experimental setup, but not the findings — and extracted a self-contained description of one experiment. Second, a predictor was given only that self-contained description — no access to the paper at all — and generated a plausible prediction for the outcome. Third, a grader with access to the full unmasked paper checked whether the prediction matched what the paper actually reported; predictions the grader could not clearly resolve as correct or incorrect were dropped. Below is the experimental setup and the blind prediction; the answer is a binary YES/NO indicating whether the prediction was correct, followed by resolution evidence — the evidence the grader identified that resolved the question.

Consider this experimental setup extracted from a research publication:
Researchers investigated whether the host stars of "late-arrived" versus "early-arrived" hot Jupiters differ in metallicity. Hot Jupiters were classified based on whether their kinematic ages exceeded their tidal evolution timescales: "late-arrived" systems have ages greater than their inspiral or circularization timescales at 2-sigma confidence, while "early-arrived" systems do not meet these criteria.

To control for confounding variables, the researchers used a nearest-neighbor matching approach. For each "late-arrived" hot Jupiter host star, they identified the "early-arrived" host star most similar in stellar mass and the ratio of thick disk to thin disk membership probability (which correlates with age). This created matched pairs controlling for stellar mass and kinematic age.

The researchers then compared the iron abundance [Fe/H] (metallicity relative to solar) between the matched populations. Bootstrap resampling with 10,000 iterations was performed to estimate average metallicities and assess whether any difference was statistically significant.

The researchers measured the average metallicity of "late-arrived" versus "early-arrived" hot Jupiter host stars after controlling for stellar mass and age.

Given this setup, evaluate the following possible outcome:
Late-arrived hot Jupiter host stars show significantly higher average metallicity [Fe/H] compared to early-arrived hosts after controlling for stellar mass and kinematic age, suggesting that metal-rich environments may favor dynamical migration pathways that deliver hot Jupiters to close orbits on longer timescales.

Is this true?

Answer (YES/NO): YES